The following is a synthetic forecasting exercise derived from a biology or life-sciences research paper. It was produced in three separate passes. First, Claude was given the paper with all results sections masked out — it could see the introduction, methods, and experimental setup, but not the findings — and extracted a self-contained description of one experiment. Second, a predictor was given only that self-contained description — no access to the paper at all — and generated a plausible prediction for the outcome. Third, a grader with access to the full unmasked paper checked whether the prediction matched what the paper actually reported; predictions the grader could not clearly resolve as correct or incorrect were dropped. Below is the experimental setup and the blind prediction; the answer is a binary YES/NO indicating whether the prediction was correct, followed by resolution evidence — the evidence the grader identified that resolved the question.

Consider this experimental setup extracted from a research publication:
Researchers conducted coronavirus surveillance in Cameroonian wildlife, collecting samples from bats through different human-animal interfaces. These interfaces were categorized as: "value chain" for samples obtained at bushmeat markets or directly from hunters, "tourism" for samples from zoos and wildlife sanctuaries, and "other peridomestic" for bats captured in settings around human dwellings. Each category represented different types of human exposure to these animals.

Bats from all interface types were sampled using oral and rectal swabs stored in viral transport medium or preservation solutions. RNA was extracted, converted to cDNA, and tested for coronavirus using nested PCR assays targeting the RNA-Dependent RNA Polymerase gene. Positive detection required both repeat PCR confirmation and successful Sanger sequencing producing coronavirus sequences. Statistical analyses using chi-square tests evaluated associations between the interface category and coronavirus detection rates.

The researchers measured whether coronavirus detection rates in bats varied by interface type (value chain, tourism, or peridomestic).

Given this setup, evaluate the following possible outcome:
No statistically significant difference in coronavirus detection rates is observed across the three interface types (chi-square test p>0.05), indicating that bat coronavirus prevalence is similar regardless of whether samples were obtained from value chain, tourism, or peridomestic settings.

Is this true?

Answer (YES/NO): NO